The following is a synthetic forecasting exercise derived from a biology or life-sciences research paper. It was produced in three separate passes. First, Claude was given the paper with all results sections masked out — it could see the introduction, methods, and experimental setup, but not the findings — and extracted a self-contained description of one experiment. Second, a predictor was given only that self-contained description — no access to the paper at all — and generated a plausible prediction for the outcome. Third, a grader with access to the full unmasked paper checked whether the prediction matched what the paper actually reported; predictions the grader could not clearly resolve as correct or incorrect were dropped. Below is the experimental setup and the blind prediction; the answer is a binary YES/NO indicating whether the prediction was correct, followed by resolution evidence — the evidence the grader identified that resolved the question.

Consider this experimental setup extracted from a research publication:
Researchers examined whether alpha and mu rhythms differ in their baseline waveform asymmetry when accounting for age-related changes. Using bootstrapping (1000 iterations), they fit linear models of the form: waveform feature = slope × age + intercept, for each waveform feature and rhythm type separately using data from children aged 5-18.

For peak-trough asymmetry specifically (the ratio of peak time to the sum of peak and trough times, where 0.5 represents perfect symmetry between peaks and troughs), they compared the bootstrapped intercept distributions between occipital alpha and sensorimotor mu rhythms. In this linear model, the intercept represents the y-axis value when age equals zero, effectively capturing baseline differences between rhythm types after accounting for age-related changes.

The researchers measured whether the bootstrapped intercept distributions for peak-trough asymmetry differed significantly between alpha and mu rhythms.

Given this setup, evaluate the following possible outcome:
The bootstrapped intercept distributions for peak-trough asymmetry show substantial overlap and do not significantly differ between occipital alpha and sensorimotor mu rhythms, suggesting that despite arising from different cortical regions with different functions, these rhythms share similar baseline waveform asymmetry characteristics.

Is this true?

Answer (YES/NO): NO